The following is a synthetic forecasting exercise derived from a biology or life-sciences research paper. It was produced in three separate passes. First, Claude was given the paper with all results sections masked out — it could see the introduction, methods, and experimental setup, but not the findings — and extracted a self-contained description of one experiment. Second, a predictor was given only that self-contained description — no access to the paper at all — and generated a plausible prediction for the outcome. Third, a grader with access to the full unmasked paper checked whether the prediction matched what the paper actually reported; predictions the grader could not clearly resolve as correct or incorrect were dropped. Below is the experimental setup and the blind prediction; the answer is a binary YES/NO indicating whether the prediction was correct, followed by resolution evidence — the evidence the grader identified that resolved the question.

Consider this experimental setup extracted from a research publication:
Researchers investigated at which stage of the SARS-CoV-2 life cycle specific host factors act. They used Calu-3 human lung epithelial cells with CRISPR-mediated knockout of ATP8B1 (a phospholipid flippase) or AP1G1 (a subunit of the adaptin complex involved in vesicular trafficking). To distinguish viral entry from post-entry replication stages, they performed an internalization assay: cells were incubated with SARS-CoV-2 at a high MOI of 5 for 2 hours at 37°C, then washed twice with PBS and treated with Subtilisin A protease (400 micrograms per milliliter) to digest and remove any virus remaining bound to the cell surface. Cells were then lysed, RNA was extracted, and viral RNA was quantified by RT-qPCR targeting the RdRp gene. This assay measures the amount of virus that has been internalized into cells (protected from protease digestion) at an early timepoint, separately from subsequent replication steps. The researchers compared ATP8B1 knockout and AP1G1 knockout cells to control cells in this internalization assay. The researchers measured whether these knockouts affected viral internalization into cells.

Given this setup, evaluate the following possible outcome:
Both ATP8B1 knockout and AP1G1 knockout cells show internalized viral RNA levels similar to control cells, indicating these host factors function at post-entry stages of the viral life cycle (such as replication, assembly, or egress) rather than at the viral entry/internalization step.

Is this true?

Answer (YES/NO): NO